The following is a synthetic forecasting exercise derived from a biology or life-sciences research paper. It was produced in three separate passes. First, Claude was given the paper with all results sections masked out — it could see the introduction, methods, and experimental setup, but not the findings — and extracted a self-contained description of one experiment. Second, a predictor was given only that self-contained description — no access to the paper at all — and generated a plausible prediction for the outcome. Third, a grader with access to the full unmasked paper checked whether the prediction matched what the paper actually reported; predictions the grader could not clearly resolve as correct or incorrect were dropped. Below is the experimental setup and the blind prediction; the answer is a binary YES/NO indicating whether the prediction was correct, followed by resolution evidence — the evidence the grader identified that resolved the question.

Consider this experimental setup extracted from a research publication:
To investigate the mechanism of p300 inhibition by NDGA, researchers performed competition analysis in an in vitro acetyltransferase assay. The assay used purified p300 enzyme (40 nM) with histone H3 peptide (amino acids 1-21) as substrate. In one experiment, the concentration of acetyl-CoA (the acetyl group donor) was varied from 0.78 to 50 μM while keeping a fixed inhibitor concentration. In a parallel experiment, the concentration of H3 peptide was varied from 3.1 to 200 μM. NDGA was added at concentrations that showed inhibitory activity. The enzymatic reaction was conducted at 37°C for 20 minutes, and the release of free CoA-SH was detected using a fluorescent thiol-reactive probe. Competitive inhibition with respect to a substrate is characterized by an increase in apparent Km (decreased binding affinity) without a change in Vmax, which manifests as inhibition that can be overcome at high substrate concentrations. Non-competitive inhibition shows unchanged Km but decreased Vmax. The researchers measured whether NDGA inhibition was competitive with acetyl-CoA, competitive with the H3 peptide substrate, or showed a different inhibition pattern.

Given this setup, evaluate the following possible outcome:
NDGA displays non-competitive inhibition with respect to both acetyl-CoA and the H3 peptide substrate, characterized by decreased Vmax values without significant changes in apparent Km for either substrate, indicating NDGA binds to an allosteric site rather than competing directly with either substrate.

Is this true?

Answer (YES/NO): YES